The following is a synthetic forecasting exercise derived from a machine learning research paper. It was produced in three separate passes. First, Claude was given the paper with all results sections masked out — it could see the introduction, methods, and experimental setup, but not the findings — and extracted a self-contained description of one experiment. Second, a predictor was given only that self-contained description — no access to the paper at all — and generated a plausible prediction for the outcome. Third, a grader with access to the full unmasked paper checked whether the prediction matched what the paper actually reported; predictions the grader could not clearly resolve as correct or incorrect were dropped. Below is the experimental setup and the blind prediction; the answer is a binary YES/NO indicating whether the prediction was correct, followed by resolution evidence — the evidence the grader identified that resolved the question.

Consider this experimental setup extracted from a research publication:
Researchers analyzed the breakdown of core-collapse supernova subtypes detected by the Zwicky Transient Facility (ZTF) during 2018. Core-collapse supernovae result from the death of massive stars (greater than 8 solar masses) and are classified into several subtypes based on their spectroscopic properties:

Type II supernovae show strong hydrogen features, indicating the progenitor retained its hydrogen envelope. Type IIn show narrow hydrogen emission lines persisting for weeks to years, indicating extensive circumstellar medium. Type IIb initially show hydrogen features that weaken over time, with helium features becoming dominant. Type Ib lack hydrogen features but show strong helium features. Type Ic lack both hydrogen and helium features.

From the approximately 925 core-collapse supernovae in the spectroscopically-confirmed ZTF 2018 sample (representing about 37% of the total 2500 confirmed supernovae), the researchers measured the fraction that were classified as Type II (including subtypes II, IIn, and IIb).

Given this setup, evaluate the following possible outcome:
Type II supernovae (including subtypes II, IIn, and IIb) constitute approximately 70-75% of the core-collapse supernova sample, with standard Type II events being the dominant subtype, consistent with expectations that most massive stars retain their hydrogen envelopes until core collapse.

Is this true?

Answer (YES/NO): NO